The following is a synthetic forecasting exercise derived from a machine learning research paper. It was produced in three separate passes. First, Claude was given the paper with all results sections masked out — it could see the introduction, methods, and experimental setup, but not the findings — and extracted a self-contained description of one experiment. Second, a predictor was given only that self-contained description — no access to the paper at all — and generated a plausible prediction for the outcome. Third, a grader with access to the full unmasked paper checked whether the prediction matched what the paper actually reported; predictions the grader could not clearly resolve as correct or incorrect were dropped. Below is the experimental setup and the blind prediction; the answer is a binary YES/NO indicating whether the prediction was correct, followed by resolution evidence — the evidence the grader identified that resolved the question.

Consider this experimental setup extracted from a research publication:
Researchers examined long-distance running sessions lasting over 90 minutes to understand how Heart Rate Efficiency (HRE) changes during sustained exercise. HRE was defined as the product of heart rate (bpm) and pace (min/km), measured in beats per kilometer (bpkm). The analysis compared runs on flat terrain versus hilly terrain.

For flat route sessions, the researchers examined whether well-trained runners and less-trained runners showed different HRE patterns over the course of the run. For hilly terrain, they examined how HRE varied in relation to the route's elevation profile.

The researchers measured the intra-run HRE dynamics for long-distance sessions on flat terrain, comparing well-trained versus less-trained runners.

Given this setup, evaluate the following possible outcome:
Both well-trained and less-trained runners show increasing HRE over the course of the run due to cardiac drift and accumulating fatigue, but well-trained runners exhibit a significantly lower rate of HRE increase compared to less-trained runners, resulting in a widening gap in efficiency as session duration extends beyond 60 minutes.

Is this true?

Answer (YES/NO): NO